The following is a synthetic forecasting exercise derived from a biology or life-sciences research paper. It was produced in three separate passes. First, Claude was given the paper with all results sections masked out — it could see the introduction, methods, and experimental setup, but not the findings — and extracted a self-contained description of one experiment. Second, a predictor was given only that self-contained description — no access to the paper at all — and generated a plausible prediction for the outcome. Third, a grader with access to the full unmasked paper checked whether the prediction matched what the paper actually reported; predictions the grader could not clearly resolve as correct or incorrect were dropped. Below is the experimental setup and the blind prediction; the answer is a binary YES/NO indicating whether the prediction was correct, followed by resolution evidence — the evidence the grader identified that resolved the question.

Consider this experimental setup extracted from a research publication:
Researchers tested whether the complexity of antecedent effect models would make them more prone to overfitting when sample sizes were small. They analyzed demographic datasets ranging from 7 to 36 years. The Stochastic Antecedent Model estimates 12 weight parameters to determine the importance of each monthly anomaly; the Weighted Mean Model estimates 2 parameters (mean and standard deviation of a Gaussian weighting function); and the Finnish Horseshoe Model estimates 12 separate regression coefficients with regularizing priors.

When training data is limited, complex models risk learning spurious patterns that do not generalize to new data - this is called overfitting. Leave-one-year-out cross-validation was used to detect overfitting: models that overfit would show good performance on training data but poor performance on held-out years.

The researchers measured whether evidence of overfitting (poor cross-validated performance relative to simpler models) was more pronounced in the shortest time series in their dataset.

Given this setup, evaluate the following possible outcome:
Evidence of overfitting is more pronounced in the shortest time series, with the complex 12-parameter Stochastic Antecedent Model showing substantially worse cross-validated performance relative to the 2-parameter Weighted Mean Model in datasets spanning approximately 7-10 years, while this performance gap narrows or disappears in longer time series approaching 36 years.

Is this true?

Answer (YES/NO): NO